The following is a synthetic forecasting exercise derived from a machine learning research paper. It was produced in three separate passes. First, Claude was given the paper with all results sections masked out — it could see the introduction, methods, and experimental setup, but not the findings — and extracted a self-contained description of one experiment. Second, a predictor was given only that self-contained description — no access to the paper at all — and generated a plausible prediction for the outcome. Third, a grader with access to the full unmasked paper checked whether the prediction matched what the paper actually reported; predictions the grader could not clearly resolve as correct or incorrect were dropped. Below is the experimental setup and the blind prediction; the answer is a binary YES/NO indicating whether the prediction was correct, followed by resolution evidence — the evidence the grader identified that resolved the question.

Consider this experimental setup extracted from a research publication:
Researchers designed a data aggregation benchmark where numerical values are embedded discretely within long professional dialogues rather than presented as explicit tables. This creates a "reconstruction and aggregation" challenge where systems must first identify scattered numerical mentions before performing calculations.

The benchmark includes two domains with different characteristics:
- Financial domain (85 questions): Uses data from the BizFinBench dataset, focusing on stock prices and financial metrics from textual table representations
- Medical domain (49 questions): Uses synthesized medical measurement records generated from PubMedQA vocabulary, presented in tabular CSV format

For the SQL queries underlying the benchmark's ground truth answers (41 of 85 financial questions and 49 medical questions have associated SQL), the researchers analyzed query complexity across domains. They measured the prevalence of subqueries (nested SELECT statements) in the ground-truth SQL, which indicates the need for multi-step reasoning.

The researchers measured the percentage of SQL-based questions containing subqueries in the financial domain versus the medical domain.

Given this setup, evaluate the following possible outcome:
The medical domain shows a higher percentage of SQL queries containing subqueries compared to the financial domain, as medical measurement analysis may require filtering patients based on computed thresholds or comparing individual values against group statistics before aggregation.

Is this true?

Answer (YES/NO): NO